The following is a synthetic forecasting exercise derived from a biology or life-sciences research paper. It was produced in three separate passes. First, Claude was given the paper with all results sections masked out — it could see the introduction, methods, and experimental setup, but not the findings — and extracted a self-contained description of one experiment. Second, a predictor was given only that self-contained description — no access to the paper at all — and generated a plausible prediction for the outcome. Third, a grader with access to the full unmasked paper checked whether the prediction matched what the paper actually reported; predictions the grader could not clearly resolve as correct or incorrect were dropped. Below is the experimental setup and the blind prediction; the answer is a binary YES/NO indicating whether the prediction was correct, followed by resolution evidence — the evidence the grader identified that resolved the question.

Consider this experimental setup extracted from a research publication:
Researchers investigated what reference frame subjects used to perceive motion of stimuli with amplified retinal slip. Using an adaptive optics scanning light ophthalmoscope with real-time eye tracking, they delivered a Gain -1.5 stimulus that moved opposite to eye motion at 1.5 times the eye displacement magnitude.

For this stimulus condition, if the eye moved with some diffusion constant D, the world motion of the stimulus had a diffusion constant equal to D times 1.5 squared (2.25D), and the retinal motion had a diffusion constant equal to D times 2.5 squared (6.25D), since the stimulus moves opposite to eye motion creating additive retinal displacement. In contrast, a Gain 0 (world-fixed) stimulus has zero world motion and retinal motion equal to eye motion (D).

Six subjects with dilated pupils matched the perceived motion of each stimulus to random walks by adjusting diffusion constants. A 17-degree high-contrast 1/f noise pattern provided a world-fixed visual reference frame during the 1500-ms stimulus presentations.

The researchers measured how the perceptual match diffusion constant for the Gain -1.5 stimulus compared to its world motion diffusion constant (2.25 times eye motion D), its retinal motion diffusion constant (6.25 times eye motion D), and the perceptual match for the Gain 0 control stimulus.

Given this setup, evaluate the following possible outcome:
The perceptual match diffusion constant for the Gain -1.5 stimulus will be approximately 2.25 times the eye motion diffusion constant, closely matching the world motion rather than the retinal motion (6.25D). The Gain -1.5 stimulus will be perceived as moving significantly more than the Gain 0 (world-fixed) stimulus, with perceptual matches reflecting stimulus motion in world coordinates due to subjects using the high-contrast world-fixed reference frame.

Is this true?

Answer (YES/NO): NO